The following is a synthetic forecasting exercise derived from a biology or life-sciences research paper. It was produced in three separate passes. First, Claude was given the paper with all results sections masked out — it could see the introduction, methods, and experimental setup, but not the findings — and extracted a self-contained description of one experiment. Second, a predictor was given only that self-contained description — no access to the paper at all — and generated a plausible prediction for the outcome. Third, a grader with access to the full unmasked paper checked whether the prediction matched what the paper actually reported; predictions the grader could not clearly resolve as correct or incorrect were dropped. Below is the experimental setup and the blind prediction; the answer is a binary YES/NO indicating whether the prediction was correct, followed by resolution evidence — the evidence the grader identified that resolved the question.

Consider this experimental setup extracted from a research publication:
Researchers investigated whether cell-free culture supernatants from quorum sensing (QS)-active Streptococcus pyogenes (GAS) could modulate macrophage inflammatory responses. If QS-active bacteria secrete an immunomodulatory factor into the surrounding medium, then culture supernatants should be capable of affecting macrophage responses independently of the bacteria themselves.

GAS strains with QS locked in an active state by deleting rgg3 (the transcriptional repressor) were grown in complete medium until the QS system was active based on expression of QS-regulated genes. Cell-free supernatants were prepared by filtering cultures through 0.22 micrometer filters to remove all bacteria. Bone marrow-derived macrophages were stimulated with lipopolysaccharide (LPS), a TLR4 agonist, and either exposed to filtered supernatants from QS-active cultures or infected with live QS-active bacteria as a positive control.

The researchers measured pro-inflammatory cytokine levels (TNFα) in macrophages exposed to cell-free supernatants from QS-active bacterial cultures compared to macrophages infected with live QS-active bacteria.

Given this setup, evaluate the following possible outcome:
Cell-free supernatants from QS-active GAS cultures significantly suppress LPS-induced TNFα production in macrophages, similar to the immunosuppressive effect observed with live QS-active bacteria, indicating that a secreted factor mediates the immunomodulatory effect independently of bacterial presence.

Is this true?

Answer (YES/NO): NO